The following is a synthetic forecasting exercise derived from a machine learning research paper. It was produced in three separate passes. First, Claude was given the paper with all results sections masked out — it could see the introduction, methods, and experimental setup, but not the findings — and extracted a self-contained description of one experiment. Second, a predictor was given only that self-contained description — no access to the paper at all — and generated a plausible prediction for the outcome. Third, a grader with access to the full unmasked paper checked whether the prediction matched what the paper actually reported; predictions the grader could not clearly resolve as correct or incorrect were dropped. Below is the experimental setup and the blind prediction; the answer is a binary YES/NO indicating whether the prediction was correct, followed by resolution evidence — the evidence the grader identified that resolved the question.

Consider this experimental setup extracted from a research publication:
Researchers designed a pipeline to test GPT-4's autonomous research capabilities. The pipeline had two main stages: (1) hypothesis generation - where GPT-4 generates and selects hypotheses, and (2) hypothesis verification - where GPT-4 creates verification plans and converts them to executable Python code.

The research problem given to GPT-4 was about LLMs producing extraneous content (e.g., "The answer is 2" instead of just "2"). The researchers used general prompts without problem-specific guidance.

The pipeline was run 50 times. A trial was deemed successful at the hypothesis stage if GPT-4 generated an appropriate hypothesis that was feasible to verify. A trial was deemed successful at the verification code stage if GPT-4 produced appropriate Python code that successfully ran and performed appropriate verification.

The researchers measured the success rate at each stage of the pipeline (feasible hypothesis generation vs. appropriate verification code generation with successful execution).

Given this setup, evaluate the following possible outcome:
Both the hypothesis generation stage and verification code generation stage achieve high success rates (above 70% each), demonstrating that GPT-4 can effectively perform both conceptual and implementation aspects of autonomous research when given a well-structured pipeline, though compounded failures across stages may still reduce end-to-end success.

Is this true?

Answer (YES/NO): NO